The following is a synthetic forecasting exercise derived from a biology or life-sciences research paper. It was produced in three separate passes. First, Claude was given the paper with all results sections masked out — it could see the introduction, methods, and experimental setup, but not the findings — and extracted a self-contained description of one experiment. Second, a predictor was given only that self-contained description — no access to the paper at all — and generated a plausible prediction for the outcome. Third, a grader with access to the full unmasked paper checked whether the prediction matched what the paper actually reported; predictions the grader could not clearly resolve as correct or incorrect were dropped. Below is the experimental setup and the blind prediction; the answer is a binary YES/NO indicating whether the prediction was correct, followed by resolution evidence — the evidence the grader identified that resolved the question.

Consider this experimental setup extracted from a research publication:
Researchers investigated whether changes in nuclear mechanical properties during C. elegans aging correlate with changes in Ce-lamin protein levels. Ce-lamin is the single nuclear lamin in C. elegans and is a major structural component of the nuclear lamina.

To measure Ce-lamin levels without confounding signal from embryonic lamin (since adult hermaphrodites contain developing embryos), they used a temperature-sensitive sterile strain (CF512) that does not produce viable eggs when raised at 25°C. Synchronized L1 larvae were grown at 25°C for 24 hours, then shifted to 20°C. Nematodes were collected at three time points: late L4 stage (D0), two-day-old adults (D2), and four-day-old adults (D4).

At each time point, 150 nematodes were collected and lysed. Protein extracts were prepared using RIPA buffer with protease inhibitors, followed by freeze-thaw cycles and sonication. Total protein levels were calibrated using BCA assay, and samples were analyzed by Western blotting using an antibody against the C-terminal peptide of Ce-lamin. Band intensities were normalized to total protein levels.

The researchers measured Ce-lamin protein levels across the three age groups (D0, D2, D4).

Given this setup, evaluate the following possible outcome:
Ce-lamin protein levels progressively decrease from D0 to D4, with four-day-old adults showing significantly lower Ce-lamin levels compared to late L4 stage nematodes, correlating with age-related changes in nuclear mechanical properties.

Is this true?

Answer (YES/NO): NO